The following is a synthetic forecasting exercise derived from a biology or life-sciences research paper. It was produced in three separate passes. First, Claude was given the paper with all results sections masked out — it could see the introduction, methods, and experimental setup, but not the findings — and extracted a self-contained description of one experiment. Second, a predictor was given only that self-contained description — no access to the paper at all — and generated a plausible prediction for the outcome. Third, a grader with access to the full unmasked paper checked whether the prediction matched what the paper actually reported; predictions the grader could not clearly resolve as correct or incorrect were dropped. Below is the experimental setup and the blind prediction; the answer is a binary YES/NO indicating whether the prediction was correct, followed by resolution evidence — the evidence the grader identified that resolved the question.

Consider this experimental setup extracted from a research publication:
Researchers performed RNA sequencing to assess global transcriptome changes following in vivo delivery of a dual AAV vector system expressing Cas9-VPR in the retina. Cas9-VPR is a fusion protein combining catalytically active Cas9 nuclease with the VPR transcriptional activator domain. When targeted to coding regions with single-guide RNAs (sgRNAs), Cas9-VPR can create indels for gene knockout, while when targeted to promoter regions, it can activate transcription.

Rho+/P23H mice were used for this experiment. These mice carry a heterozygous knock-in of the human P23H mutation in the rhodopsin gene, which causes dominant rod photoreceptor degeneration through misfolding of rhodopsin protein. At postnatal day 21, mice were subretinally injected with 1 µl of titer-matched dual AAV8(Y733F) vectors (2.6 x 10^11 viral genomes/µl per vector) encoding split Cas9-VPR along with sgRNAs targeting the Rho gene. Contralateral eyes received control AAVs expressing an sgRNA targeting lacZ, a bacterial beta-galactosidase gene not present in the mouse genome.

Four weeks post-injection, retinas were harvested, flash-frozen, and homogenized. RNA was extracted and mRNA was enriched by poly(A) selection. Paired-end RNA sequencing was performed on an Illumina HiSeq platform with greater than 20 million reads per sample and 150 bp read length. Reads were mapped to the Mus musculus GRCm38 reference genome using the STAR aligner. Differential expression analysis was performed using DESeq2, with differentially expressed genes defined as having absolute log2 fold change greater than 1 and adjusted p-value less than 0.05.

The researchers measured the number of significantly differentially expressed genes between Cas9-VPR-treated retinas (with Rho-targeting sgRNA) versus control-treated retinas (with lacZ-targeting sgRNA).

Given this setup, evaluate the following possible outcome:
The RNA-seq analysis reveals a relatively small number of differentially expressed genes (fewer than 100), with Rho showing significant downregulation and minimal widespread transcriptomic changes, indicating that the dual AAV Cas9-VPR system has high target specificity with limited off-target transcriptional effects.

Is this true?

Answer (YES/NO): YES